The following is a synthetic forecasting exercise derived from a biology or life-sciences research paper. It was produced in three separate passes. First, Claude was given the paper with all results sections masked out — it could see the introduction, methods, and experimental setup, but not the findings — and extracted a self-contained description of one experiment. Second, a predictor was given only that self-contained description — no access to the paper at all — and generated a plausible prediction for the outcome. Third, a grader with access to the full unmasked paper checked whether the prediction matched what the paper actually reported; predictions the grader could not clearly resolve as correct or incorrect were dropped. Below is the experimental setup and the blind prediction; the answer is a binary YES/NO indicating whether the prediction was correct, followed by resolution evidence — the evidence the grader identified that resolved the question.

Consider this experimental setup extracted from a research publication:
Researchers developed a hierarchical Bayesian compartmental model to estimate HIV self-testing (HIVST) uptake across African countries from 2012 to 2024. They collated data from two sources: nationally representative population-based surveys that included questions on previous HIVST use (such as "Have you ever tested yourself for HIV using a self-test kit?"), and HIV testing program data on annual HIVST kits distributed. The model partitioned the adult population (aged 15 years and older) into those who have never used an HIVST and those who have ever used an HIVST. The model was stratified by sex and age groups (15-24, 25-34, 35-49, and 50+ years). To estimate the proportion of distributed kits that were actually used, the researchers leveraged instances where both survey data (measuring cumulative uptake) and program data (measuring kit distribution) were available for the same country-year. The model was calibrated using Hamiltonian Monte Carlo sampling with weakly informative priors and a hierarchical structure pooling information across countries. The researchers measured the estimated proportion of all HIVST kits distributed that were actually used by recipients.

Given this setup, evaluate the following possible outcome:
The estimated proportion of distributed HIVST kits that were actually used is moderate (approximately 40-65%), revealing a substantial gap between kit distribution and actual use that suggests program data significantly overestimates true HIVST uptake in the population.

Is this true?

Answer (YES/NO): NO